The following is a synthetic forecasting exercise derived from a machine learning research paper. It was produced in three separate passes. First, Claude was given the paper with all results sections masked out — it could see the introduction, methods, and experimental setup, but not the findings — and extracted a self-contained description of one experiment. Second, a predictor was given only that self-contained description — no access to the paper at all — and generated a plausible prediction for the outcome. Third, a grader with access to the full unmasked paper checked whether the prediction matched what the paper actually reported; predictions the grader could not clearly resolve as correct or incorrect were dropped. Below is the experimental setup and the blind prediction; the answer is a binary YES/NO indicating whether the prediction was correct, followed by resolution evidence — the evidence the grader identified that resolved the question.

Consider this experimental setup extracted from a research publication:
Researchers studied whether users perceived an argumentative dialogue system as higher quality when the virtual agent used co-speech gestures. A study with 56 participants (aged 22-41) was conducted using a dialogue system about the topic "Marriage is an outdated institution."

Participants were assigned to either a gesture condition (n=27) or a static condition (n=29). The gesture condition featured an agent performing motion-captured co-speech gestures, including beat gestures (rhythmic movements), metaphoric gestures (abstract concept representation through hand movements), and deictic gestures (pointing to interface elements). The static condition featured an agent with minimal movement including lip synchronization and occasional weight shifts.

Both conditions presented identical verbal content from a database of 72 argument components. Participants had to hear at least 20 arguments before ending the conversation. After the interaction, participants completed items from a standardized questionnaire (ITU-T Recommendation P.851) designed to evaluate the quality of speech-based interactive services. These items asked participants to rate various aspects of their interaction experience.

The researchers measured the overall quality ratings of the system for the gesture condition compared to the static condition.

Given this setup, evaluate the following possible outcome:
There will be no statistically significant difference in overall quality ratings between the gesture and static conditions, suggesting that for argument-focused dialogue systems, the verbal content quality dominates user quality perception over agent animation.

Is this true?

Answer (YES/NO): NO